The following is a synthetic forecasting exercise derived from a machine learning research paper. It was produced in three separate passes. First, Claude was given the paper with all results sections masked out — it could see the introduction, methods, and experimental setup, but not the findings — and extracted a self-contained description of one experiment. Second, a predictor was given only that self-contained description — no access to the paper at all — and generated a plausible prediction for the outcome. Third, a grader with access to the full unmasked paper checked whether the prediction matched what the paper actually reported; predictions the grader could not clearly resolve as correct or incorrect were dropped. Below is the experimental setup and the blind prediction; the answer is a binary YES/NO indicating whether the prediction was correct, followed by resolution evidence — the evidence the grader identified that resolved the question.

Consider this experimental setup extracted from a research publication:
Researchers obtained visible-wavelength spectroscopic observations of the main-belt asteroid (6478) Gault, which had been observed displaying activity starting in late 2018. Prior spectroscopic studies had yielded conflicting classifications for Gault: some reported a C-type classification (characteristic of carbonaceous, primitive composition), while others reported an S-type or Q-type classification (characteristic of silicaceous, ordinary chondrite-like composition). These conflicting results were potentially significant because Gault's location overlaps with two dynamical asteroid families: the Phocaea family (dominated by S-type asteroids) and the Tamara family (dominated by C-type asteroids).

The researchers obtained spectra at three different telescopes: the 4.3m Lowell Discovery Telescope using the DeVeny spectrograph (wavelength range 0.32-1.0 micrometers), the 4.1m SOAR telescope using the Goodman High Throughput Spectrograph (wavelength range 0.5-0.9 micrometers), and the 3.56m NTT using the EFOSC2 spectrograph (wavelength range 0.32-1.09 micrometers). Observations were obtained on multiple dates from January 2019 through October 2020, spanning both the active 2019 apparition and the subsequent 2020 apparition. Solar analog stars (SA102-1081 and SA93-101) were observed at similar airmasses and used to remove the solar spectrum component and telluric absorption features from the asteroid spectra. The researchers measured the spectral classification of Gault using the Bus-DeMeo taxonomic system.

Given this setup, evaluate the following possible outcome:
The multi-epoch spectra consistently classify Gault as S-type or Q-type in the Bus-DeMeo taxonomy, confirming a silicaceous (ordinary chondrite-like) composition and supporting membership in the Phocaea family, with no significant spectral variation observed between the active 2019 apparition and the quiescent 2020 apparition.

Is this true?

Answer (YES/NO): YES